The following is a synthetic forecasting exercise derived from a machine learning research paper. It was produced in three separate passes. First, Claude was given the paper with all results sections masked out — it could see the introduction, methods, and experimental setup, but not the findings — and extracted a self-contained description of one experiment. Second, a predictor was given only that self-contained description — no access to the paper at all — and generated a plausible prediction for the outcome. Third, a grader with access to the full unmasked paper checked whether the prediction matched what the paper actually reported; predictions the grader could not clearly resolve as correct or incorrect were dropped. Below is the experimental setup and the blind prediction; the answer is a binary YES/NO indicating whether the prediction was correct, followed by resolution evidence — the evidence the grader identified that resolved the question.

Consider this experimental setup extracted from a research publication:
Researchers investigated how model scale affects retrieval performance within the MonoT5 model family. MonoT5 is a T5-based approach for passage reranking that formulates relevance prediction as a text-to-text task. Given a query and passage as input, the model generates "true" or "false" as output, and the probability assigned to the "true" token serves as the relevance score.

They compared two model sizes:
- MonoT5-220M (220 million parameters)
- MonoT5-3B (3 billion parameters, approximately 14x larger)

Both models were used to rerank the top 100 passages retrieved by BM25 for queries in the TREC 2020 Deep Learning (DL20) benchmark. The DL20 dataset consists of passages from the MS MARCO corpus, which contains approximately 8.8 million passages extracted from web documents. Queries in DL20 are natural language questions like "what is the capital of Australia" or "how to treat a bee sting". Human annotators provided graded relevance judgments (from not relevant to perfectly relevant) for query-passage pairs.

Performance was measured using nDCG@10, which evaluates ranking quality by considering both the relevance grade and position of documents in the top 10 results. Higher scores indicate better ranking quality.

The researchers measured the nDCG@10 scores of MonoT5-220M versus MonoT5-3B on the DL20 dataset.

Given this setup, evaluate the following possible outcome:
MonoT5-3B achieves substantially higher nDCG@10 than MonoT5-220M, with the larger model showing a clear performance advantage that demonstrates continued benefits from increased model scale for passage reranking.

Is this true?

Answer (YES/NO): NO